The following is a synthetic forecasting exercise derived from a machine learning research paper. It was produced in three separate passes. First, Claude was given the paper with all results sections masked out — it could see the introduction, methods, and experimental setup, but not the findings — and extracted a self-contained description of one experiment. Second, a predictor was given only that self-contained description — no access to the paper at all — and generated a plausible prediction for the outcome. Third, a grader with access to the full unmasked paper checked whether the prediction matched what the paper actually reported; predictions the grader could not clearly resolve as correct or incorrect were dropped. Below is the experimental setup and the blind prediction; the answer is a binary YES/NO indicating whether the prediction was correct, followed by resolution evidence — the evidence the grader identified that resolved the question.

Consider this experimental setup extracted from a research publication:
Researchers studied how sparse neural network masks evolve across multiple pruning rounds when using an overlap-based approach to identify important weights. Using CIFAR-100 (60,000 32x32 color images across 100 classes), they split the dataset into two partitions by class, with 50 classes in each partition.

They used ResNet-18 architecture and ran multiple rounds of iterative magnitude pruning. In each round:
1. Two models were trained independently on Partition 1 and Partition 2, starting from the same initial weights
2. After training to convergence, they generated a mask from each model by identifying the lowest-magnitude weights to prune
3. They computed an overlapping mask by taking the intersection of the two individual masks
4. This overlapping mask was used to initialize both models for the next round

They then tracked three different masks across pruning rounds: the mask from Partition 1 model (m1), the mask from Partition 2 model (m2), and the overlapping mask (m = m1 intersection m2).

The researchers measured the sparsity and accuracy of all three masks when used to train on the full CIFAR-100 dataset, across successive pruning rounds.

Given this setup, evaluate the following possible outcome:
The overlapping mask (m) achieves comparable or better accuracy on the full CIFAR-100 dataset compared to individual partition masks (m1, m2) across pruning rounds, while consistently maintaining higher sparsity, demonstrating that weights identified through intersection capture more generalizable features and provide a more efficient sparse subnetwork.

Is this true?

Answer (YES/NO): NO